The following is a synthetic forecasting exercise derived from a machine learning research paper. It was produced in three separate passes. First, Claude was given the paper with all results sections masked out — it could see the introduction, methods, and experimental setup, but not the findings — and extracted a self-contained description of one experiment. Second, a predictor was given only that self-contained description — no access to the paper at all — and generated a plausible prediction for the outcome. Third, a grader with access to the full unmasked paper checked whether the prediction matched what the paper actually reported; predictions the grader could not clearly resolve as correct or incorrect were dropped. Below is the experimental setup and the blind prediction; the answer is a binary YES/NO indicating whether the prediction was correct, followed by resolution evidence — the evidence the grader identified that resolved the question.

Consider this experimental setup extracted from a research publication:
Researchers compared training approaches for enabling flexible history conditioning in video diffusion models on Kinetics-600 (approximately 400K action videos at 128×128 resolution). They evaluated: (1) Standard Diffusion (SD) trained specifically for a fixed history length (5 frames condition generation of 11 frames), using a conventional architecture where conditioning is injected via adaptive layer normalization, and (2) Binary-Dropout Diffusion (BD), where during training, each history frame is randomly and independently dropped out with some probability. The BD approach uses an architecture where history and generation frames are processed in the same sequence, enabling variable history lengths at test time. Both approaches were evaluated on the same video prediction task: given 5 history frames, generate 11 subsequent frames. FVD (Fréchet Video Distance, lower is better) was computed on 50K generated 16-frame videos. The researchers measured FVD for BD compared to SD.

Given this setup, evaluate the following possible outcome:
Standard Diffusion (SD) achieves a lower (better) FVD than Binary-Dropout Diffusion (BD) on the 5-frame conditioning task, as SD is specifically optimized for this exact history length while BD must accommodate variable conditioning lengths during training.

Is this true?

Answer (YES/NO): YES